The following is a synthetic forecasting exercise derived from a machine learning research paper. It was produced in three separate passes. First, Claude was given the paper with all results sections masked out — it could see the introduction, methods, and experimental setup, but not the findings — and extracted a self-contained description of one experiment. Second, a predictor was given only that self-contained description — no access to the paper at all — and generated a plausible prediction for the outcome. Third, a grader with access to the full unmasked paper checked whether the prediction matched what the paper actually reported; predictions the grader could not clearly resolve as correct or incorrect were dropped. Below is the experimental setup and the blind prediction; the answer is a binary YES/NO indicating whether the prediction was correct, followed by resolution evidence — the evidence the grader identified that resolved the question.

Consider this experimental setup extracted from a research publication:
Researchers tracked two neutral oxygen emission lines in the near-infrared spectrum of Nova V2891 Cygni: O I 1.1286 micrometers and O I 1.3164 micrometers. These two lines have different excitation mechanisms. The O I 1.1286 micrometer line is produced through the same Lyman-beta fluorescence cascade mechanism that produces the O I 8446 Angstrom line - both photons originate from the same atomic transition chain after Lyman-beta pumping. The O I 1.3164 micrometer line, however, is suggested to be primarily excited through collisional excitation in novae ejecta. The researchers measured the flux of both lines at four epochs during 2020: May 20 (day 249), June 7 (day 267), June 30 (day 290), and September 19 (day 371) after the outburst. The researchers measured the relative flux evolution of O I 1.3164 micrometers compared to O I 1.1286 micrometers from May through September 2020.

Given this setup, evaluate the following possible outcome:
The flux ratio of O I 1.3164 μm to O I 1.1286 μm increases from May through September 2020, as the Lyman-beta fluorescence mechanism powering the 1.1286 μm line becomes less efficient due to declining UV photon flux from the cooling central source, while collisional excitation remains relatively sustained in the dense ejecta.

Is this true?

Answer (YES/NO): NO